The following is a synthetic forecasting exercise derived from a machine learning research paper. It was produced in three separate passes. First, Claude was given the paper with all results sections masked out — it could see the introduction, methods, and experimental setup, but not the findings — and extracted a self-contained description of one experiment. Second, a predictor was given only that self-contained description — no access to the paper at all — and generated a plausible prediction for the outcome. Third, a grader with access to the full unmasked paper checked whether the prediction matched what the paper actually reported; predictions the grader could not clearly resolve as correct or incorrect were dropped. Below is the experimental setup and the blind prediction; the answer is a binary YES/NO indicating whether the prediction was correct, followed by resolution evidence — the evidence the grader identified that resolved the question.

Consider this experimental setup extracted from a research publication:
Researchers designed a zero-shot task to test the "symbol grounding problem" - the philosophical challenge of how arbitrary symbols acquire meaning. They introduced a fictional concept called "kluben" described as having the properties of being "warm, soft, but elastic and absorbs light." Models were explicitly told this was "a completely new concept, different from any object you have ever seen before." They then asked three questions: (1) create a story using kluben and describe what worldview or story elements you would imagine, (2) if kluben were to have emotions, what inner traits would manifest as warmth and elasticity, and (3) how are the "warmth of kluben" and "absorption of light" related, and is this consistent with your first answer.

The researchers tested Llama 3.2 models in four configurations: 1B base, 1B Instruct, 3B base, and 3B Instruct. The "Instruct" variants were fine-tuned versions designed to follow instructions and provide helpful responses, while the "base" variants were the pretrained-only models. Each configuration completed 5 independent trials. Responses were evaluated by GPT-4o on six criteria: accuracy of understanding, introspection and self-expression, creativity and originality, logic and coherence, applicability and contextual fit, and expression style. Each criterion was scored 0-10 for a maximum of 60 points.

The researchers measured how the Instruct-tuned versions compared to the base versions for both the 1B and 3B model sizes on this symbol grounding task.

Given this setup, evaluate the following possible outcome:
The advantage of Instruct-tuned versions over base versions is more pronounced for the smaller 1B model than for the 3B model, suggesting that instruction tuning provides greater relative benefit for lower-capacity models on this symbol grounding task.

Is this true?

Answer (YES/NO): NO